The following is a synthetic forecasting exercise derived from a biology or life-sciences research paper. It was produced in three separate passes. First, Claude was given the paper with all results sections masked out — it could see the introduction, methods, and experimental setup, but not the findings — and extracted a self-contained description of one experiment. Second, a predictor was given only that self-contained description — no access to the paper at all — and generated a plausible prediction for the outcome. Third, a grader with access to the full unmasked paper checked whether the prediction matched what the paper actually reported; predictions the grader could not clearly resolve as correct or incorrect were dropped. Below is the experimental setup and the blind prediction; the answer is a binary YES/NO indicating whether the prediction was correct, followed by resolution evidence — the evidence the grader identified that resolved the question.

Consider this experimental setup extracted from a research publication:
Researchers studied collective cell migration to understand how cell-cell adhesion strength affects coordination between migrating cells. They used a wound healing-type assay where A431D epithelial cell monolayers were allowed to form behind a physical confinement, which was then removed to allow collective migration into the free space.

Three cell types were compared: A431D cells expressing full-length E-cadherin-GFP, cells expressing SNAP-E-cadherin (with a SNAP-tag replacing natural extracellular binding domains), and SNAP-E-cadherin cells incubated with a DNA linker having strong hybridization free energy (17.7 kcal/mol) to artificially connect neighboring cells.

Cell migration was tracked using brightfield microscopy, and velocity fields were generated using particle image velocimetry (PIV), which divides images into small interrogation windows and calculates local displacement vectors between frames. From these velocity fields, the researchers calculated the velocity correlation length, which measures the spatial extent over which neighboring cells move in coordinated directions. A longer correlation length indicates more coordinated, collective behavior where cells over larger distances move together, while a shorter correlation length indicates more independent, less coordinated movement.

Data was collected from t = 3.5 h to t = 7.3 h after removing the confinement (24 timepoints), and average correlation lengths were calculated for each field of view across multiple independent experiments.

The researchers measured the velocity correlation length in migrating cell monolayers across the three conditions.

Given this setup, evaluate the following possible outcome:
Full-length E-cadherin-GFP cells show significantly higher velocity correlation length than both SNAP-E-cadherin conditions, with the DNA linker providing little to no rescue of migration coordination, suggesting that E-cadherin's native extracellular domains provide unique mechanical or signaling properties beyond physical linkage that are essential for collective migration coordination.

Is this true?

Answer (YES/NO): NO